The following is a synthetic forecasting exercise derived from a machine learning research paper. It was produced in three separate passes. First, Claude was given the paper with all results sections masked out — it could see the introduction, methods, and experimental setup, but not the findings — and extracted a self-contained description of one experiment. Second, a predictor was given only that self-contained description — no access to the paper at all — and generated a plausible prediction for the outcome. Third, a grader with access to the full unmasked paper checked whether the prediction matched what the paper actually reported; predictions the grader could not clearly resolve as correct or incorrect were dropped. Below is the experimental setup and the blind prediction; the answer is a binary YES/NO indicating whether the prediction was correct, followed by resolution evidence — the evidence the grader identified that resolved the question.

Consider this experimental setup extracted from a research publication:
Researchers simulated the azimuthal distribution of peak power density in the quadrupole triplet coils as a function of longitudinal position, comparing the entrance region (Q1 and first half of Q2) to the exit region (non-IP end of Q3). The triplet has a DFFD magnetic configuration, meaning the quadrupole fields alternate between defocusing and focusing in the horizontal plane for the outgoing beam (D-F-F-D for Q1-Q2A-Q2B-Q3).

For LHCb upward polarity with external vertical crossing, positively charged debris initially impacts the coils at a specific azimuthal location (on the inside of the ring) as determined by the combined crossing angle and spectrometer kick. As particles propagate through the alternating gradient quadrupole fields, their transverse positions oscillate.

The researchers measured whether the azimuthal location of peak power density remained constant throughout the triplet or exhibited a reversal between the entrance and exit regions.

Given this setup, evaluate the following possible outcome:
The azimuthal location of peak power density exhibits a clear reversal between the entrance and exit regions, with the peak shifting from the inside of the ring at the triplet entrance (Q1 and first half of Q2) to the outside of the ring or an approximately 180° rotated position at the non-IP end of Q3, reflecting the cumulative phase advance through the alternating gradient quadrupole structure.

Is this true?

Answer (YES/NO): YES